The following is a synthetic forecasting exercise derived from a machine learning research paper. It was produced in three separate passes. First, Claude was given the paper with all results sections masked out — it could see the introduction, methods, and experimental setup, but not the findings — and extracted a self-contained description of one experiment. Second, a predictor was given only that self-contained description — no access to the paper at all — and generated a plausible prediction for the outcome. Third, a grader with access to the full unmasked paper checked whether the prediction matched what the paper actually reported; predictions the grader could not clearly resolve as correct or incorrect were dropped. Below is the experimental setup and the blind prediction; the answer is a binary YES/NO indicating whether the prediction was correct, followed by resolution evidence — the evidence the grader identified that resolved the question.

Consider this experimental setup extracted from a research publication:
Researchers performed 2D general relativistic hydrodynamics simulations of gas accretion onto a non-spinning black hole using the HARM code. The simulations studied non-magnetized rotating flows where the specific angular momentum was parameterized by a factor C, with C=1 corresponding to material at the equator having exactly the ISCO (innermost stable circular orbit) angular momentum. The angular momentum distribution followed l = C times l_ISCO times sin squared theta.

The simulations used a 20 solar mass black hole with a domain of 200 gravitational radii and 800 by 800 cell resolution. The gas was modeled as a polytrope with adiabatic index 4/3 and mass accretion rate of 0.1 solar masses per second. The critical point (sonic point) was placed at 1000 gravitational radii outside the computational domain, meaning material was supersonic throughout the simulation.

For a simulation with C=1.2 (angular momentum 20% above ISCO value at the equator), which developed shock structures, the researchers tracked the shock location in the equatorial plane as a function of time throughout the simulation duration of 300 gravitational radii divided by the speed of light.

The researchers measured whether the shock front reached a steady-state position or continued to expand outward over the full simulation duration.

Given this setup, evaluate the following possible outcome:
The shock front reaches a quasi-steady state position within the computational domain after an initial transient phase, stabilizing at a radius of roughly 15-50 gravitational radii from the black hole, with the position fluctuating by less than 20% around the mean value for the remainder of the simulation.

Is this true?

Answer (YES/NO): NO